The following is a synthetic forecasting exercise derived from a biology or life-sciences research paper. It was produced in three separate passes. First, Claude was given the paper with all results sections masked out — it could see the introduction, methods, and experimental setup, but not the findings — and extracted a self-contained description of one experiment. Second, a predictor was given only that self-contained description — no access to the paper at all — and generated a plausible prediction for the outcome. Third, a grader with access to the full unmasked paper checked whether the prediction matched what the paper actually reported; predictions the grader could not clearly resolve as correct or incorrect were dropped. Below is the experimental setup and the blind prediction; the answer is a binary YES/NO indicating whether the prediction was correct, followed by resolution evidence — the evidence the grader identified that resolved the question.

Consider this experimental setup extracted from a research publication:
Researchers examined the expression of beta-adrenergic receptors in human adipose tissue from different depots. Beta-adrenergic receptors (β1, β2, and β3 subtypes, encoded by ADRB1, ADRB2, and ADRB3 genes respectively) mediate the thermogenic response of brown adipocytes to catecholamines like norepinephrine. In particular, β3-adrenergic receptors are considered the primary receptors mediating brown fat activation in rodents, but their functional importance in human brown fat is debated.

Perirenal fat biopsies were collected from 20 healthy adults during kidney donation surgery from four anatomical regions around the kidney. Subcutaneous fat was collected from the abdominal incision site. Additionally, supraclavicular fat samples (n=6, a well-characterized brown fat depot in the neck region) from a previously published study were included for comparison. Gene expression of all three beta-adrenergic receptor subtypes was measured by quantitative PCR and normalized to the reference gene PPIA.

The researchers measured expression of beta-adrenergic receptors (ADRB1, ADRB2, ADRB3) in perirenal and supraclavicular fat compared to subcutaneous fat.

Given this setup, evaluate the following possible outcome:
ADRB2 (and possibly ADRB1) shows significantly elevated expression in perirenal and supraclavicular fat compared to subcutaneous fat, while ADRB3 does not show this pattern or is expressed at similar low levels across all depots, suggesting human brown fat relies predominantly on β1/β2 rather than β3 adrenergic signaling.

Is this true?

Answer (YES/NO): NO